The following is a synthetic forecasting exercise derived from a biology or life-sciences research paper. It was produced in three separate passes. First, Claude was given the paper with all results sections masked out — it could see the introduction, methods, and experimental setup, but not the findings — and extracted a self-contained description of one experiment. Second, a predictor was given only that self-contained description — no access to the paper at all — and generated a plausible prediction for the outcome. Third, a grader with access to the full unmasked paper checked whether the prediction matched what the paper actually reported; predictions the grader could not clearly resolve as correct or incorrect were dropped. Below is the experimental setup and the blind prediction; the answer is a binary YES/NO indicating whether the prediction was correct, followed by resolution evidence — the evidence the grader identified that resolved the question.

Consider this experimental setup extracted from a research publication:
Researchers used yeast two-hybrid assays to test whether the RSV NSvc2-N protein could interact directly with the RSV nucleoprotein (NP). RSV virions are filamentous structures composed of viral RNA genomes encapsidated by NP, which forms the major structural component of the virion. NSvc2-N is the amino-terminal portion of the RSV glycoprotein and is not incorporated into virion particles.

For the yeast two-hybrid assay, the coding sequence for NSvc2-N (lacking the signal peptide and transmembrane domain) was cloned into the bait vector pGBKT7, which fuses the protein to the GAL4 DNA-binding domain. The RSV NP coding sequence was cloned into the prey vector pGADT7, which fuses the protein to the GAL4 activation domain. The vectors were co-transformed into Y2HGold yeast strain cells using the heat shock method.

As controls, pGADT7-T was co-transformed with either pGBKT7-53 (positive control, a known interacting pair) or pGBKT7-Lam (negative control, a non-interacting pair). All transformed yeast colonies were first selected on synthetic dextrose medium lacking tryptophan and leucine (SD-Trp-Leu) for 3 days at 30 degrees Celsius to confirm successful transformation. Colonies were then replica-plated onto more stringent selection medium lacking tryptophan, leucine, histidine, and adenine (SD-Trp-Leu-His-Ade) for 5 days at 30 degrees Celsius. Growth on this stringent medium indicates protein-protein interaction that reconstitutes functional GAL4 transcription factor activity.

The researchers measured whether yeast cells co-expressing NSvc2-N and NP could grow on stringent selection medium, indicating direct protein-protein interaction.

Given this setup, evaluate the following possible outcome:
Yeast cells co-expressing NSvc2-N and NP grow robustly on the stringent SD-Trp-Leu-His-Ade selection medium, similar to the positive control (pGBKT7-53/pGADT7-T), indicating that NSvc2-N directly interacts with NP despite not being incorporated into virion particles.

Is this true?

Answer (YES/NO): YES